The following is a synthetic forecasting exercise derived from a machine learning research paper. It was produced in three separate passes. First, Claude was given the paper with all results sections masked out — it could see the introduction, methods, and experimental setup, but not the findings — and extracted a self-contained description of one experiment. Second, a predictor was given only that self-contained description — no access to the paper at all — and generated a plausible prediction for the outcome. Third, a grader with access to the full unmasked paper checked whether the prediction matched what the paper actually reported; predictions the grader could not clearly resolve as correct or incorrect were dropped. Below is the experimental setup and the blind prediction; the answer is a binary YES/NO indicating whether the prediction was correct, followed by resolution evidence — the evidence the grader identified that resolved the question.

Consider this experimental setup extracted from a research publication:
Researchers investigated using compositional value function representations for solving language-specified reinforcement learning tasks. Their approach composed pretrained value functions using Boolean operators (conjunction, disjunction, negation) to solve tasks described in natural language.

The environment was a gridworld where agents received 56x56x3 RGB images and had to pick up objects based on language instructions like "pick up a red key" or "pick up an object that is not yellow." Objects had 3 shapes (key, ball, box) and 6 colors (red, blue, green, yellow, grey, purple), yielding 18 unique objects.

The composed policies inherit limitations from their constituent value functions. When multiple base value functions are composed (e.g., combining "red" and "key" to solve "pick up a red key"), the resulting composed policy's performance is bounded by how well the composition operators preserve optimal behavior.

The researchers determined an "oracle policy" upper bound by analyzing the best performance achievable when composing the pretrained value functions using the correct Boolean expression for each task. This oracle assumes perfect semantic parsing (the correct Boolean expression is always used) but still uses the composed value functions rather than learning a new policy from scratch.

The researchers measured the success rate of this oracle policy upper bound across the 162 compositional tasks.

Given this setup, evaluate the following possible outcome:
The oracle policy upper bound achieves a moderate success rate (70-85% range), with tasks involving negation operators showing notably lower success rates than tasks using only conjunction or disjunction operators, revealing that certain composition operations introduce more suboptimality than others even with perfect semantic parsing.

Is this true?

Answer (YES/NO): NO